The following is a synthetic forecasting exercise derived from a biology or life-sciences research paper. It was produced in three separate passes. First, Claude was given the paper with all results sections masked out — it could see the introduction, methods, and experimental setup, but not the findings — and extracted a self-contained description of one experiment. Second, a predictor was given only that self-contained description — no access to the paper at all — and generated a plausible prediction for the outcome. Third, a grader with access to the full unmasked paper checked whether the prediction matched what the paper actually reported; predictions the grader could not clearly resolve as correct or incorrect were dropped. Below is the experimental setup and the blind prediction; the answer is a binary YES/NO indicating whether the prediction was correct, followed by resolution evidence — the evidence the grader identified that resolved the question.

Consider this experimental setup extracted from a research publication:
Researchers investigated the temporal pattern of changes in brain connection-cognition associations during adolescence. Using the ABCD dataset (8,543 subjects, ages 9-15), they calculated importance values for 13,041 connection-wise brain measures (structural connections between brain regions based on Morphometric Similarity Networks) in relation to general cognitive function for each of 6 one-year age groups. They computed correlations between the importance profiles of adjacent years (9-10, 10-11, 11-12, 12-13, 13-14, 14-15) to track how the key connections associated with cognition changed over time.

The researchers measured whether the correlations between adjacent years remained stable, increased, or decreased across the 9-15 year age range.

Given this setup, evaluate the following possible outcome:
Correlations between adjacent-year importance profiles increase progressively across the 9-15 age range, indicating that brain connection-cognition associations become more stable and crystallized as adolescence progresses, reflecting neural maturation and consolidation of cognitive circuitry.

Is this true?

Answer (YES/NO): NO